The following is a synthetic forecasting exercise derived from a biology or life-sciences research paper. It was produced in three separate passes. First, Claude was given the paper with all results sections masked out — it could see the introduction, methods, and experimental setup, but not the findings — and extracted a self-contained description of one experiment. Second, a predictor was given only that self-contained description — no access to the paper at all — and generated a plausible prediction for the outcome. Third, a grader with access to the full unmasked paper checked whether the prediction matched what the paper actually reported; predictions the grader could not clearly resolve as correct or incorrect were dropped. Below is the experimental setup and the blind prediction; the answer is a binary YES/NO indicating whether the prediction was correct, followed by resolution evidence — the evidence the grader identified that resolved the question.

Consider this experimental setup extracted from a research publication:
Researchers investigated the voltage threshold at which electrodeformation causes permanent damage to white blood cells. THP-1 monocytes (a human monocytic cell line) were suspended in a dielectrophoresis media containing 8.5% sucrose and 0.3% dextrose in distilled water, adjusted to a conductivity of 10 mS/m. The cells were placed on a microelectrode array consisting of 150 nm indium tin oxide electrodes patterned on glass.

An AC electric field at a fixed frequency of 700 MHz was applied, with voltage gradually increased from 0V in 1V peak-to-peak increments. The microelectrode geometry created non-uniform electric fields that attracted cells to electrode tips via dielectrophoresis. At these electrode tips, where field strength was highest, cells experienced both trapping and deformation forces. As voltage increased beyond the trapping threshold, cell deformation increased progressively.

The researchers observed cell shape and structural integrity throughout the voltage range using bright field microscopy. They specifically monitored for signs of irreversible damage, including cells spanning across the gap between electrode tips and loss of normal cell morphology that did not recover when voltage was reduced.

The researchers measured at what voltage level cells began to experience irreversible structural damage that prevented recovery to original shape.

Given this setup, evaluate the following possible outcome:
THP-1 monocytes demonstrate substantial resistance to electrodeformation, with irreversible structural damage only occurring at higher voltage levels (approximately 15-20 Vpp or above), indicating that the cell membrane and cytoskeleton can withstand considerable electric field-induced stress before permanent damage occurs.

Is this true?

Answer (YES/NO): NO